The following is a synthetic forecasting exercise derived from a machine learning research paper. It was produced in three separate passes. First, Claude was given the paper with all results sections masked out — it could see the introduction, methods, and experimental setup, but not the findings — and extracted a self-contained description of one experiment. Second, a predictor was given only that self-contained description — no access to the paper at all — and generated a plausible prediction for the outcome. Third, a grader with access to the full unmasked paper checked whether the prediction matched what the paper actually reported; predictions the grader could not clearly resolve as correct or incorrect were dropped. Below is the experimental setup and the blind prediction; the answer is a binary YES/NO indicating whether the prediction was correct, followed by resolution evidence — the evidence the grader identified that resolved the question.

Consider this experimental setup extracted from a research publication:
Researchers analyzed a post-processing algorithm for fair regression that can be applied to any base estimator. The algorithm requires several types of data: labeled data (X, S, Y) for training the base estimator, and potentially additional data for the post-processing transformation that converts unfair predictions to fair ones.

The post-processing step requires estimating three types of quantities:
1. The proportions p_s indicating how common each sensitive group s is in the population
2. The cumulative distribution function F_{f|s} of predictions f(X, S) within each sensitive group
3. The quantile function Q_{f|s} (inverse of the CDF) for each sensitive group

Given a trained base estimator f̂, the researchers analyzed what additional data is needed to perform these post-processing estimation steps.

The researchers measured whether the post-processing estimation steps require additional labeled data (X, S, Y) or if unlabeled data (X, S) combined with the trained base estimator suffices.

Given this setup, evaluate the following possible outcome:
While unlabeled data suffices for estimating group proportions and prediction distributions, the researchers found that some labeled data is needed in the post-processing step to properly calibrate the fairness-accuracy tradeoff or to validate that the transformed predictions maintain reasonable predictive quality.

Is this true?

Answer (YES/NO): NO